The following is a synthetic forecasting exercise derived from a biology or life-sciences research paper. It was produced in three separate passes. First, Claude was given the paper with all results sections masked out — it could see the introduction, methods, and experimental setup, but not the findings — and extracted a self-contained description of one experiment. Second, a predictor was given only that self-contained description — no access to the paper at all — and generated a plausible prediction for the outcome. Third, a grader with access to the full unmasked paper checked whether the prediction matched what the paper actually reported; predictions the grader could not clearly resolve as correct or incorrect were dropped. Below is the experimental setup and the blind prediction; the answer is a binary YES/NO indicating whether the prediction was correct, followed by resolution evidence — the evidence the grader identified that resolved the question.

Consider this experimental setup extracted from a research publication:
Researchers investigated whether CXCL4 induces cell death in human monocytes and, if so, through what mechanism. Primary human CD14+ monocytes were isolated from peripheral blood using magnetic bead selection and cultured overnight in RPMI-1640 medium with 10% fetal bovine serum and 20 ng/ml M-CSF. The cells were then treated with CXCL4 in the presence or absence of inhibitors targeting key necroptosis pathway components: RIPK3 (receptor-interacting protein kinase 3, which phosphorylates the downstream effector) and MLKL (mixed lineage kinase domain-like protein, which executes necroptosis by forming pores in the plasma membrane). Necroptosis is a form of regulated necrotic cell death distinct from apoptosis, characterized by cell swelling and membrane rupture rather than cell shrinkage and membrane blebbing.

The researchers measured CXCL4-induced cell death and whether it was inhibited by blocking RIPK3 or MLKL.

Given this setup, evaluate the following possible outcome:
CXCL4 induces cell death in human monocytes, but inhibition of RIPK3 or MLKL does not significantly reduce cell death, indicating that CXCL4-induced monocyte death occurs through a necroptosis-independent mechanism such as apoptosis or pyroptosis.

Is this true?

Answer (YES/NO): NO